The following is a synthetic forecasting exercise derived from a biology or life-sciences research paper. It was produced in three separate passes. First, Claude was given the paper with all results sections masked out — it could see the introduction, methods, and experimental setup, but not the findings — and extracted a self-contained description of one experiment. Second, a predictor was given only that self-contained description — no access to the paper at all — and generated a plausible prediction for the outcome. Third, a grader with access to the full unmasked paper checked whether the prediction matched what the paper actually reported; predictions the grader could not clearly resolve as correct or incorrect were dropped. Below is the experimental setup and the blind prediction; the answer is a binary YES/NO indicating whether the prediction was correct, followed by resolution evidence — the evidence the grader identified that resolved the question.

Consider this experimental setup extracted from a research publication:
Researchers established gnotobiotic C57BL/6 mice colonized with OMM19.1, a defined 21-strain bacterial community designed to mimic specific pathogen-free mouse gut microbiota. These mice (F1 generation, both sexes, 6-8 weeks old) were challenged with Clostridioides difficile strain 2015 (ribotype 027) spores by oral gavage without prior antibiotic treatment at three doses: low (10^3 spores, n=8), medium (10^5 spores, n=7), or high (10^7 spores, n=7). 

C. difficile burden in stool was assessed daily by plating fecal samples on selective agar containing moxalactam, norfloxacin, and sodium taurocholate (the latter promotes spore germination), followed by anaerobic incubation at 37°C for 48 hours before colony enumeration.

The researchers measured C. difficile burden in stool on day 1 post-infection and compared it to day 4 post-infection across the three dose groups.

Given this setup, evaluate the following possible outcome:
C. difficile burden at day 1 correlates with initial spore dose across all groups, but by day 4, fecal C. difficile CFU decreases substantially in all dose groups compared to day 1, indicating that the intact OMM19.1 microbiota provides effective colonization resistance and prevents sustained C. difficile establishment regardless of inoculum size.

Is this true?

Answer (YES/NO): NO